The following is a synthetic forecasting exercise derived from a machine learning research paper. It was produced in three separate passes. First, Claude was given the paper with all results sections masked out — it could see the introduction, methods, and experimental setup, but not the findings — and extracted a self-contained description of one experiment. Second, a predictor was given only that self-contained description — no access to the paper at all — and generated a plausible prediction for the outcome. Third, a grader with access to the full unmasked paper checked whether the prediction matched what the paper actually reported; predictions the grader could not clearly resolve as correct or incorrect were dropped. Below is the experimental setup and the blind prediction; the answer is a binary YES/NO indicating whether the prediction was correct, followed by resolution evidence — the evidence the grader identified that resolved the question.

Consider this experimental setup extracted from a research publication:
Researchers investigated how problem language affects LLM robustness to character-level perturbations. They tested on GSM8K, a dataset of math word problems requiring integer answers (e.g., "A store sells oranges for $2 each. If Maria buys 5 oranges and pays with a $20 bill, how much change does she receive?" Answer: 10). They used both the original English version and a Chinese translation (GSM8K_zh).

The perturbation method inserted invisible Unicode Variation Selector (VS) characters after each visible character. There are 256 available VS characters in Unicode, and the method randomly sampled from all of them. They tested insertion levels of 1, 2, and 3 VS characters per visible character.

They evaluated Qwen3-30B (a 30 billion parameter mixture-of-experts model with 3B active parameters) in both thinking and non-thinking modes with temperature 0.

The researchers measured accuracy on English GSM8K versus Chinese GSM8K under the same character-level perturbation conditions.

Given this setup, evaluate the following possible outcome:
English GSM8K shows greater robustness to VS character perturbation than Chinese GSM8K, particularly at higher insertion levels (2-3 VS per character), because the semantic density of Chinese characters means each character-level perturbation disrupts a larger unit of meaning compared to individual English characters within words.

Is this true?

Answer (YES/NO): NO